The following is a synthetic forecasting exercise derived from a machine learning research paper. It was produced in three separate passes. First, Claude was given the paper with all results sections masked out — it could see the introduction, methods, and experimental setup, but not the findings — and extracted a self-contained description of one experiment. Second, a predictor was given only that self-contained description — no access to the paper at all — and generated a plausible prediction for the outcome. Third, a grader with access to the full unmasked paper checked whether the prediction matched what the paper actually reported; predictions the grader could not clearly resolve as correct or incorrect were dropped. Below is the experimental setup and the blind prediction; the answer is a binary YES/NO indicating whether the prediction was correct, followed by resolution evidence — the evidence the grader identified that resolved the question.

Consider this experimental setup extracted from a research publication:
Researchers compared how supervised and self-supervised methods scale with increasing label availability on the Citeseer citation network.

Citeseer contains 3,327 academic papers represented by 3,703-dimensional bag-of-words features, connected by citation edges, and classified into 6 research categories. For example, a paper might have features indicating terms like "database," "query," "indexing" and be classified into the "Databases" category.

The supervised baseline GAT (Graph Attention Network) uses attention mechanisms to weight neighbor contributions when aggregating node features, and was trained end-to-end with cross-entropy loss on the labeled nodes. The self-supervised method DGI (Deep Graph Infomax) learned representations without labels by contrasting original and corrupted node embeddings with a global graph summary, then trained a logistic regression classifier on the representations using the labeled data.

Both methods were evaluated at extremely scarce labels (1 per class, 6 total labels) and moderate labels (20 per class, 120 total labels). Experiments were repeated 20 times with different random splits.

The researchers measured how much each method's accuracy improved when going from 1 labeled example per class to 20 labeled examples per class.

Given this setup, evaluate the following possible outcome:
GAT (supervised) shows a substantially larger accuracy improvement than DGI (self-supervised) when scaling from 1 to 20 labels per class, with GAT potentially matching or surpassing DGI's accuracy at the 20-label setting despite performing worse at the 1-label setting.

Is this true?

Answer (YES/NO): NO